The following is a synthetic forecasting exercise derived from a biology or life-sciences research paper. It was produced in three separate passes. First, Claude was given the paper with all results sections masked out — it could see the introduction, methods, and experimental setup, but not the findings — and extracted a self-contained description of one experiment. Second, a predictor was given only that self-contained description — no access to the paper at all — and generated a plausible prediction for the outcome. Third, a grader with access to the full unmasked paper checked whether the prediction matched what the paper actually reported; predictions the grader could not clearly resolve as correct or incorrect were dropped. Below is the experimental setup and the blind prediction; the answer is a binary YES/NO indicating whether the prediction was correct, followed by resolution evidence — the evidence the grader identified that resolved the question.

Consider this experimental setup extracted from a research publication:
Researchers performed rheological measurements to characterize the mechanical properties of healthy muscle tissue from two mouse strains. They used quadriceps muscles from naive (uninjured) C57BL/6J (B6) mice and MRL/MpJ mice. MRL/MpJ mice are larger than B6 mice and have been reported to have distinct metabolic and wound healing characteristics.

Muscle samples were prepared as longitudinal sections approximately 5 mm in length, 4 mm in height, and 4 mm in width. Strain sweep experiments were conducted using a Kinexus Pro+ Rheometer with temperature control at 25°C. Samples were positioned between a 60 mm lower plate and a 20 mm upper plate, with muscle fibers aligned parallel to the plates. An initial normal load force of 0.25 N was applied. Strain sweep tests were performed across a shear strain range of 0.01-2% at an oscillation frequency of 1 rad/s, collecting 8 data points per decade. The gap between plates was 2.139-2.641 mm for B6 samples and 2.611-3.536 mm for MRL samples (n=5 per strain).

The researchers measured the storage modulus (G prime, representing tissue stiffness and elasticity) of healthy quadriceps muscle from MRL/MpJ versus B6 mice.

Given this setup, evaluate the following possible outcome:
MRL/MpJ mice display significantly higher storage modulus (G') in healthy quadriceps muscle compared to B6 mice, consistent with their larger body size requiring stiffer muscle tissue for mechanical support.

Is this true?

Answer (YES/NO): NO